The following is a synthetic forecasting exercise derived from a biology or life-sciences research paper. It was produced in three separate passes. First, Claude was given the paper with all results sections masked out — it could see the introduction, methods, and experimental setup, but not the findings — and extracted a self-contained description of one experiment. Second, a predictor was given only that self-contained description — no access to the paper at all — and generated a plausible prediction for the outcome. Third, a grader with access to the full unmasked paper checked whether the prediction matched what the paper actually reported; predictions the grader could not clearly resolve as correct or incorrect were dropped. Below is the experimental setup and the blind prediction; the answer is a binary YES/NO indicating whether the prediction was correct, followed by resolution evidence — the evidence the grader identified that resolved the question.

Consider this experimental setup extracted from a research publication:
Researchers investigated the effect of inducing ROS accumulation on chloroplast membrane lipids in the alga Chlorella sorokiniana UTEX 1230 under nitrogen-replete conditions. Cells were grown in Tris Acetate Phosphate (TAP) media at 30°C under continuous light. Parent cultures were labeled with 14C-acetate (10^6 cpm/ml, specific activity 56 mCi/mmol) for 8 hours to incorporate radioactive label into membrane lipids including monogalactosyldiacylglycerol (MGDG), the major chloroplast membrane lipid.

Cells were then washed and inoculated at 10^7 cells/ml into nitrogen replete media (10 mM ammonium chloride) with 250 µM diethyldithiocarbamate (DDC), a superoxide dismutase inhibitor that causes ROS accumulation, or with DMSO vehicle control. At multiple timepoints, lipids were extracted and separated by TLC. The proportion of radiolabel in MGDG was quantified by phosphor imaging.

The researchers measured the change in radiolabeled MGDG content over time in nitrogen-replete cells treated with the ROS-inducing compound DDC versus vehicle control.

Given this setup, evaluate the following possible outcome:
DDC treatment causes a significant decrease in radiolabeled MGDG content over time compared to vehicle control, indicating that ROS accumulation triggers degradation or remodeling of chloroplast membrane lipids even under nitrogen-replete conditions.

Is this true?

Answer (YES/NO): YES